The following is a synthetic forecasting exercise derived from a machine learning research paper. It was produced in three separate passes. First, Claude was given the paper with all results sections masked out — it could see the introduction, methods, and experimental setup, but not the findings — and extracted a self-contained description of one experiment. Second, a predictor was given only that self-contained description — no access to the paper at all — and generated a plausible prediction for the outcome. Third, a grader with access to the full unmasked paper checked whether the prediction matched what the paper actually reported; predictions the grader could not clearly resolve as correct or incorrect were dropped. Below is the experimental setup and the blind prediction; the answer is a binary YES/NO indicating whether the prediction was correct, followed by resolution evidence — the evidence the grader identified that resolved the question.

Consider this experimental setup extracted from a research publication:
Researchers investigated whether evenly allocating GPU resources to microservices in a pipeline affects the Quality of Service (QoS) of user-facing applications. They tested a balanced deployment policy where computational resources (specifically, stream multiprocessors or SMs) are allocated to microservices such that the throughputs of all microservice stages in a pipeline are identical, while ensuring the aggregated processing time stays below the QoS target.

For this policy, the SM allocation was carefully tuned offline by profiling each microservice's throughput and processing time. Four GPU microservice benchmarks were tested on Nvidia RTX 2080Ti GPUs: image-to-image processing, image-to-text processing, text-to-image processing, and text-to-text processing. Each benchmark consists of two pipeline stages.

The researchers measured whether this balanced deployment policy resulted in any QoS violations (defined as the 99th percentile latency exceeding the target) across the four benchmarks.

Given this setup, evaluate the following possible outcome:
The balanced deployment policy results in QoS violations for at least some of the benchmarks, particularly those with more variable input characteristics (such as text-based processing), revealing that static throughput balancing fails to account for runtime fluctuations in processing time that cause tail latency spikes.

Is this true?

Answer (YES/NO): NO